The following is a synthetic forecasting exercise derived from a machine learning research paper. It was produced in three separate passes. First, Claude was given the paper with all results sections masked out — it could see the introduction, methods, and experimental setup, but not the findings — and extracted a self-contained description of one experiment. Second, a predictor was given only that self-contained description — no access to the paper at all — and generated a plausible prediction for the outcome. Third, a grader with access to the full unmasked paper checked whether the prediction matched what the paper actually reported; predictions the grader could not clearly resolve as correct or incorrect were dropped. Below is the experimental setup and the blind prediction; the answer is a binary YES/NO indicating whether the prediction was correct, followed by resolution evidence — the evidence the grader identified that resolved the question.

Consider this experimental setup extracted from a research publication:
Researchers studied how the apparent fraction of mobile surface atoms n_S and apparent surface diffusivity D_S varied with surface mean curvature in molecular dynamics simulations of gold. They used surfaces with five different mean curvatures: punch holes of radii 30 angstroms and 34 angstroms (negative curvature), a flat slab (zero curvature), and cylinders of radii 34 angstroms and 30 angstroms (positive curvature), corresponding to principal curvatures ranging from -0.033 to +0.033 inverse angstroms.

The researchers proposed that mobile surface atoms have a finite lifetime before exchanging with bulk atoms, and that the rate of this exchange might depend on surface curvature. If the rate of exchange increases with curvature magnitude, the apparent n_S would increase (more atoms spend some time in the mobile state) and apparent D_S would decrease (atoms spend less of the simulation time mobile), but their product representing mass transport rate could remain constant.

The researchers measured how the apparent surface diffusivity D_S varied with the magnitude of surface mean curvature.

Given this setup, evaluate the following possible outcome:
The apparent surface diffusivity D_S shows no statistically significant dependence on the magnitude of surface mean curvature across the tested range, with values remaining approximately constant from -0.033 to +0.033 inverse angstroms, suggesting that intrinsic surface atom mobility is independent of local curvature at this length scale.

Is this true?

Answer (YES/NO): NO